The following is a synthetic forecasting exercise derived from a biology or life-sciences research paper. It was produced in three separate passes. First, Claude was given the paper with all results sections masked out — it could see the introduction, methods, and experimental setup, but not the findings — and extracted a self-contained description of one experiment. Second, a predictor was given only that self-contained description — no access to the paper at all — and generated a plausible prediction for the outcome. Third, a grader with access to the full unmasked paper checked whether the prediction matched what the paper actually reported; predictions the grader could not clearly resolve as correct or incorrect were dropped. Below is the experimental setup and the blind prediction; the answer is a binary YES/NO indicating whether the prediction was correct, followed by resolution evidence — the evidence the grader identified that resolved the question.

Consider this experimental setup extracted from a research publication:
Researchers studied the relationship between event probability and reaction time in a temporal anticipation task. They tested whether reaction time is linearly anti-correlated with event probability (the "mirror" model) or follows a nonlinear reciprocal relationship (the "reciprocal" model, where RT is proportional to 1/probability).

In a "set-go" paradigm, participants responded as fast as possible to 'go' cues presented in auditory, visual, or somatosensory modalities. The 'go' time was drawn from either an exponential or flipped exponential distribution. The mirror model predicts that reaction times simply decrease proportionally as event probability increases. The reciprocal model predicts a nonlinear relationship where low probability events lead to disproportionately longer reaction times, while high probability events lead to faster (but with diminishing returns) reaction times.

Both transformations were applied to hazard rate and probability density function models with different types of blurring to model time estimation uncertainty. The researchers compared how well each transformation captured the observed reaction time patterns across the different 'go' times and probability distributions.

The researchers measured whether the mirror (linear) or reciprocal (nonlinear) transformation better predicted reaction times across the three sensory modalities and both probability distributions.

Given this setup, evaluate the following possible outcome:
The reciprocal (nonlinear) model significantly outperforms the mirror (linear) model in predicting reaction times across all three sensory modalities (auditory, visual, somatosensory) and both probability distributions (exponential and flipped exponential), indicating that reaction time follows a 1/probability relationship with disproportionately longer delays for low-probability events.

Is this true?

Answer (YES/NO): YES